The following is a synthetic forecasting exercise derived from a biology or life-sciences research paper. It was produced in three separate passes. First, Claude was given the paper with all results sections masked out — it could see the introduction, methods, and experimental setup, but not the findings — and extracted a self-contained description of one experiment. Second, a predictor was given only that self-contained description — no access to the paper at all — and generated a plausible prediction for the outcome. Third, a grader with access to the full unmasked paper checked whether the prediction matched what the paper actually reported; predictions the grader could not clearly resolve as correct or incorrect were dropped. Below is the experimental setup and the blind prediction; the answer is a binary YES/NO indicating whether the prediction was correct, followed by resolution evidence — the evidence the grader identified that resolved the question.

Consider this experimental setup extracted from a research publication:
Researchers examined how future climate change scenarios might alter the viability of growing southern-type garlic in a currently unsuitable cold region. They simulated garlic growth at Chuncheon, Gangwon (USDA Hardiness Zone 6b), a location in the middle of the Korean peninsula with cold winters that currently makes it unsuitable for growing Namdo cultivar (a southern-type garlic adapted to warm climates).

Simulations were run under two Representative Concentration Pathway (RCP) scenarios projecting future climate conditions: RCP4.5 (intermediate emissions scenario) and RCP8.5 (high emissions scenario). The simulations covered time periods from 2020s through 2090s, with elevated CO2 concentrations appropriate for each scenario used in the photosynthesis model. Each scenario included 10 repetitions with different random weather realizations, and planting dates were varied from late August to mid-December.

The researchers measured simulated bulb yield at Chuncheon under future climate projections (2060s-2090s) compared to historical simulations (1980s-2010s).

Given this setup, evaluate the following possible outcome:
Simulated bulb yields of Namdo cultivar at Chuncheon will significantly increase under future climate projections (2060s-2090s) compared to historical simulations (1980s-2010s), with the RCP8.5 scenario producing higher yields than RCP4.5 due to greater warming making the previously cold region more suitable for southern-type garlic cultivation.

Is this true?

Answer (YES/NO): YES